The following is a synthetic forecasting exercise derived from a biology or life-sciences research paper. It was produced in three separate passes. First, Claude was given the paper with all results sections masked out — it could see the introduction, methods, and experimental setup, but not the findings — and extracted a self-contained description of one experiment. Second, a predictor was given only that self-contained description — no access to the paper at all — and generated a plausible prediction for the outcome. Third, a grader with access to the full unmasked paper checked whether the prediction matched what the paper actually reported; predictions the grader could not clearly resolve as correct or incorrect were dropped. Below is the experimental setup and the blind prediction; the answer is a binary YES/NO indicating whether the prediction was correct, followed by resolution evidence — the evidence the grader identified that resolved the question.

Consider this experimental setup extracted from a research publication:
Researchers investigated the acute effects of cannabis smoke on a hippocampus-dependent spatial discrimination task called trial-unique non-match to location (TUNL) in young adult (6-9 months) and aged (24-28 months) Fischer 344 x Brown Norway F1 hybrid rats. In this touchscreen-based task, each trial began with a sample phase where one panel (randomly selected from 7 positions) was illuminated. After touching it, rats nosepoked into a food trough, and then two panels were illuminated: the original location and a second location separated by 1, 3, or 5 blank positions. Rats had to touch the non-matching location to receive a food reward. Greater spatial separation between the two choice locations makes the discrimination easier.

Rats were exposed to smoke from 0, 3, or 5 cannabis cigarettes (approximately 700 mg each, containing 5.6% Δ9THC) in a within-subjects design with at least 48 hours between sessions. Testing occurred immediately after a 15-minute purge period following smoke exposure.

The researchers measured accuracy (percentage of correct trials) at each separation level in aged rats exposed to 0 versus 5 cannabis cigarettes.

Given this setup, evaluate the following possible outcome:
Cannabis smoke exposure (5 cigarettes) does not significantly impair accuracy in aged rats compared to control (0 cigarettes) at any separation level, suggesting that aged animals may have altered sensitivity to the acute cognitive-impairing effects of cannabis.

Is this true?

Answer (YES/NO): YES